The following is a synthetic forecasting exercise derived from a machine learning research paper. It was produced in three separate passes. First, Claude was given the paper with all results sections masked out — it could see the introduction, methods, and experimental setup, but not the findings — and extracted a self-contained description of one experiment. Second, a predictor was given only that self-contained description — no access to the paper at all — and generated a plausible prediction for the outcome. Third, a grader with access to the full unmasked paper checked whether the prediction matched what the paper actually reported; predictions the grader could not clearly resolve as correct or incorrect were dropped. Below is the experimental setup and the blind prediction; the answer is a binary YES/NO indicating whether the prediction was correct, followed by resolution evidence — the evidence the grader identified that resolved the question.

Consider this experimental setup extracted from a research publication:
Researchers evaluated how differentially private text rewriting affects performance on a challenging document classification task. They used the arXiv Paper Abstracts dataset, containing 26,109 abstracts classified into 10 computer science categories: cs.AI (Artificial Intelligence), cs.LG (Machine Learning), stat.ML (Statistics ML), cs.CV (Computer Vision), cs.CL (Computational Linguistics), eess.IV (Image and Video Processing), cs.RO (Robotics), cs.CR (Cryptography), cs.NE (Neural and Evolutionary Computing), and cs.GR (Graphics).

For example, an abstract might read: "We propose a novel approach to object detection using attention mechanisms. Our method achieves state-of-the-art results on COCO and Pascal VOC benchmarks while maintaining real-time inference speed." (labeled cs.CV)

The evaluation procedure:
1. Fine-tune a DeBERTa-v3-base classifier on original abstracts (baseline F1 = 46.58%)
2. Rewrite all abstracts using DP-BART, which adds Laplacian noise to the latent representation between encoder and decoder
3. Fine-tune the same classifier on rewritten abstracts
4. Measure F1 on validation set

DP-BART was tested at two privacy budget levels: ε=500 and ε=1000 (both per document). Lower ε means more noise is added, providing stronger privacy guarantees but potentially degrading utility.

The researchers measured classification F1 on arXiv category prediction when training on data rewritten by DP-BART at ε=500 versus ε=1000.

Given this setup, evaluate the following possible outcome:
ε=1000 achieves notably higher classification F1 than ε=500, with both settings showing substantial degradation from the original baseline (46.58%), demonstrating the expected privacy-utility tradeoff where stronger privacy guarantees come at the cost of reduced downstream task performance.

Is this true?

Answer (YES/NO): NO